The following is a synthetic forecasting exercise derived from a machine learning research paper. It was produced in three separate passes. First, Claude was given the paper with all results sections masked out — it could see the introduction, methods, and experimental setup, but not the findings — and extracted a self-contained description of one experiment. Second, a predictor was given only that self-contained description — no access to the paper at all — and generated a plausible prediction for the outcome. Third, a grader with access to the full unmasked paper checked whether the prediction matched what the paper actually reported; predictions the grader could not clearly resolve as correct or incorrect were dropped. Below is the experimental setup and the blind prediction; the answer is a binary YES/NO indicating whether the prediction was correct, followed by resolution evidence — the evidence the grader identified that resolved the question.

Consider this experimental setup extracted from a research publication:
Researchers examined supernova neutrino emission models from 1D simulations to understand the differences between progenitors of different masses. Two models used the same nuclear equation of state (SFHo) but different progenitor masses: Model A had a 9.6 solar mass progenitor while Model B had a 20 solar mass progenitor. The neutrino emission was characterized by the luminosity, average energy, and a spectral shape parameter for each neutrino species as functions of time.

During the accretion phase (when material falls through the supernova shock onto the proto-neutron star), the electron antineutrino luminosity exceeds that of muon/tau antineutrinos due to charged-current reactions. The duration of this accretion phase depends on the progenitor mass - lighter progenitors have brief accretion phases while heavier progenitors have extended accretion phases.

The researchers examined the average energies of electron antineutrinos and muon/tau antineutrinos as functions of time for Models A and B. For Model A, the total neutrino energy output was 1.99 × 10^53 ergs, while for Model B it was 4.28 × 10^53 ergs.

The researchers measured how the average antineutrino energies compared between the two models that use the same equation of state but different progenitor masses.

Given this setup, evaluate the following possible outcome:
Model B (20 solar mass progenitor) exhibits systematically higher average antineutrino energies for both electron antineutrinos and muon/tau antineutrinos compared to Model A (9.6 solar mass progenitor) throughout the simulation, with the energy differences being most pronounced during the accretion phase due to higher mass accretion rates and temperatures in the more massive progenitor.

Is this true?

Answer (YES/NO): NO